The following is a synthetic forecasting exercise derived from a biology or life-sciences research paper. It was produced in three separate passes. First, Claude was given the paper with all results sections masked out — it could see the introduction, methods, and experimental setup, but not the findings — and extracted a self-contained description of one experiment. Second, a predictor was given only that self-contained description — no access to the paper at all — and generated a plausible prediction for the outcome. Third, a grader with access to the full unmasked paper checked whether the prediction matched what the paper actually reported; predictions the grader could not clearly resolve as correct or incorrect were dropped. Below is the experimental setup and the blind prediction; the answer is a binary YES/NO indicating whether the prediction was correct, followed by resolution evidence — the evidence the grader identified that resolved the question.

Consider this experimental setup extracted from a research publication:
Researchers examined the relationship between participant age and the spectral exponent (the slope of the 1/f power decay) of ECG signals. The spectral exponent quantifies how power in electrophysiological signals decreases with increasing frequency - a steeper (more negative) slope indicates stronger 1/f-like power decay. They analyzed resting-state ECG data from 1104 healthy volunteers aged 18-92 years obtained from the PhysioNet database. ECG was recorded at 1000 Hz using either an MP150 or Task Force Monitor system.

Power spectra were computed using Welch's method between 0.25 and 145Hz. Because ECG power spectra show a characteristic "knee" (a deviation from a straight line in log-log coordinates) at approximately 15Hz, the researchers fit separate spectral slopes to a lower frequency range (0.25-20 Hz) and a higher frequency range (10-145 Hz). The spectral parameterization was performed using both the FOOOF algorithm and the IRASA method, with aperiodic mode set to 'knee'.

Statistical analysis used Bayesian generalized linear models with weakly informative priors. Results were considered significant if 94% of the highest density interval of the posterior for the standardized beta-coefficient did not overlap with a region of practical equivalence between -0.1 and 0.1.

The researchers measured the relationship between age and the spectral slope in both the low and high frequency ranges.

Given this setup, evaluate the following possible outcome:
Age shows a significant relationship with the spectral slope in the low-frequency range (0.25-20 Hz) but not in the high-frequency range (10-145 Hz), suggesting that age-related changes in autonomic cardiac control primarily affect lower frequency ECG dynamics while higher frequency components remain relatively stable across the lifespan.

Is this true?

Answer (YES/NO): NO